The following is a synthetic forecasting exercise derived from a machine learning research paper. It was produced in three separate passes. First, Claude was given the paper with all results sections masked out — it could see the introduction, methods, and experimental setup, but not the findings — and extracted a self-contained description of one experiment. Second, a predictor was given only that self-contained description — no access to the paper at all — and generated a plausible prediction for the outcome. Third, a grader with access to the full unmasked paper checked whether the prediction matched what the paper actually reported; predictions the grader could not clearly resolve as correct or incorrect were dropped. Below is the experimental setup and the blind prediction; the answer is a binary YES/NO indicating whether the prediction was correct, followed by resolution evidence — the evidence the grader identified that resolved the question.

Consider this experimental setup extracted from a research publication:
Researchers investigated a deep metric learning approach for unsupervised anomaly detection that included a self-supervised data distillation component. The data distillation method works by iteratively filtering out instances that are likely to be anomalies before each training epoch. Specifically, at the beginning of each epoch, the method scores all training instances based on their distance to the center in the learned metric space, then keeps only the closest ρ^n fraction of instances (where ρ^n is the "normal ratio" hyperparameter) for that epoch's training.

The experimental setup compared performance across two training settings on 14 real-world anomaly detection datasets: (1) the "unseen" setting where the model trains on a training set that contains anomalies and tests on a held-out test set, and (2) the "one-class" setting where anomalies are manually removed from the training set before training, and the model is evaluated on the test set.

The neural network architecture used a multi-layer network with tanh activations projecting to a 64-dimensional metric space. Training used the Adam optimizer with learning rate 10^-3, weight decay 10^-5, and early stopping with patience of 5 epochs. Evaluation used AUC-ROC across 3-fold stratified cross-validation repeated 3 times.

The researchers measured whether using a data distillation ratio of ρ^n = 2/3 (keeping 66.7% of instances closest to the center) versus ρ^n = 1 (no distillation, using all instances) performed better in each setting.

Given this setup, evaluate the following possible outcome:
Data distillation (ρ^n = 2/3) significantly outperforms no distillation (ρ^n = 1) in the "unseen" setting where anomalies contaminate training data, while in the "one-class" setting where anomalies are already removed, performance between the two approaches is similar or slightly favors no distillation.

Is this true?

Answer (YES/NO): YES